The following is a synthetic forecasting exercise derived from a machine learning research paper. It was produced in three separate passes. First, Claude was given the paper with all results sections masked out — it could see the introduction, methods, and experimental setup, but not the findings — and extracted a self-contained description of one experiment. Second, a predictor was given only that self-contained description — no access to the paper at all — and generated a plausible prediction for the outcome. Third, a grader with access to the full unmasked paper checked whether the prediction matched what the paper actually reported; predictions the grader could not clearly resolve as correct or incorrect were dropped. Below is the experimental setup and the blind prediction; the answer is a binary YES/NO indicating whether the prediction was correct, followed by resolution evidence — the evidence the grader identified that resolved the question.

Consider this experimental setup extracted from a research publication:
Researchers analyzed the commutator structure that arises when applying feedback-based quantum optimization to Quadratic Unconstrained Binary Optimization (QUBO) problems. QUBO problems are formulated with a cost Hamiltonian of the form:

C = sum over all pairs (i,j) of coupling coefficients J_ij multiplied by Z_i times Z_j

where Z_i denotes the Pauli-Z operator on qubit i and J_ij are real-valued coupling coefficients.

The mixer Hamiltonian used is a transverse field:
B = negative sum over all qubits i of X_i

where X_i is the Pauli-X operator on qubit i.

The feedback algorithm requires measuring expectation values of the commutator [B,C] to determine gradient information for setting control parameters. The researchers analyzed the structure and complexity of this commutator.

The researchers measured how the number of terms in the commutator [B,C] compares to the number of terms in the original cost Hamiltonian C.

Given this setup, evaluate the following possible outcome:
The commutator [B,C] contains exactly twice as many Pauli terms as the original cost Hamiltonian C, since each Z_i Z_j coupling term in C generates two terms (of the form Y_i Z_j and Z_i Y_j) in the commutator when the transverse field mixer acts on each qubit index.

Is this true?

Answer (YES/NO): NO